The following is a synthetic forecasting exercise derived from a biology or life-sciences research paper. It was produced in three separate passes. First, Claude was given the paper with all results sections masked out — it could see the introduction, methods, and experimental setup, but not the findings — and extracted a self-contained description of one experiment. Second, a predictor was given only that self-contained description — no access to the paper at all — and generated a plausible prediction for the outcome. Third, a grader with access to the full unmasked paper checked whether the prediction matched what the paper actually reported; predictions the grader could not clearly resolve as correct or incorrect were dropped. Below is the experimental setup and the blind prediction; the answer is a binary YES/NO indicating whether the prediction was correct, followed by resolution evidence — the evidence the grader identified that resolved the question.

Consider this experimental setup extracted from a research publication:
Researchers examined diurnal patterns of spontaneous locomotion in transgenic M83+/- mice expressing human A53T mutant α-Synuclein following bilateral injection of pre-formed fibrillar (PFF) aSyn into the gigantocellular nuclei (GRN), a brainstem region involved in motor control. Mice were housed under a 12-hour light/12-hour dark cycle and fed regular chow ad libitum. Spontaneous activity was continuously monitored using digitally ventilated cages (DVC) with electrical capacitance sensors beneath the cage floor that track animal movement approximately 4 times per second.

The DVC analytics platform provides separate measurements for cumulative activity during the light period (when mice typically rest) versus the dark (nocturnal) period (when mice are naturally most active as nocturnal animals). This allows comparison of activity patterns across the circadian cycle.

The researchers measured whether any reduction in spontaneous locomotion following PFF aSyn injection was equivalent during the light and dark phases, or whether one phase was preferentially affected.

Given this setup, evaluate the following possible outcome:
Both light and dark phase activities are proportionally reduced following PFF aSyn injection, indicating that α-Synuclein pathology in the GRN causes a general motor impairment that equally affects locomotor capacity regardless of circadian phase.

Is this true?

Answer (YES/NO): NO